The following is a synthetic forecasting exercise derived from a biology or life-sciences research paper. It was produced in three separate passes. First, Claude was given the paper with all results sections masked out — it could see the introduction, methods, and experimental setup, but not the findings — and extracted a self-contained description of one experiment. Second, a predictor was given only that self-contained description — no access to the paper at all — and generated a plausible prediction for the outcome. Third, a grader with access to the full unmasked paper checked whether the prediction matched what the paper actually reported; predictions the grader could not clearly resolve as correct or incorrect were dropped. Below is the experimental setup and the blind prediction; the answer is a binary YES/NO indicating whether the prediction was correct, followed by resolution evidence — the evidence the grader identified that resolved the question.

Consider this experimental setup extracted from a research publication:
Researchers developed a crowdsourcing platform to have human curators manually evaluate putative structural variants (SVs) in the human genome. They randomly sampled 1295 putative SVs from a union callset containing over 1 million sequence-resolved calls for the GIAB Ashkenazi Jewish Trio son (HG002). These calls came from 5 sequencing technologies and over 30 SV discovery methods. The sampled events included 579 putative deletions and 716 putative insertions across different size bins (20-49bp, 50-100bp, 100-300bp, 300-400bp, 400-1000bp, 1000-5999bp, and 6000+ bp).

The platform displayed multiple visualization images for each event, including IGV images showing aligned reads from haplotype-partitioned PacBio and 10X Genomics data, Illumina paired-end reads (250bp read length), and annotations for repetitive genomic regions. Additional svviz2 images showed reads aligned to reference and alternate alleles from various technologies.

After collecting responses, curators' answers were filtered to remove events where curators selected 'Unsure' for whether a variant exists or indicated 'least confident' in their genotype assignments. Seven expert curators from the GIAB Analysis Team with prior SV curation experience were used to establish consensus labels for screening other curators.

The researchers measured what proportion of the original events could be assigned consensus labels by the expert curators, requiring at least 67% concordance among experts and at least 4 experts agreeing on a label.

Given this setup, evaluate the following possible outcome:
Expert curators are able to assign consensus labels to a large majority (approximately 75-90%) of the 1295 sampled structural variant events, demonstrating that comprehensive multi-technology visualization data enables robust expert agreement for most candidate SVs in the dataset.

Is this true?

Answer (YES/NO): NO